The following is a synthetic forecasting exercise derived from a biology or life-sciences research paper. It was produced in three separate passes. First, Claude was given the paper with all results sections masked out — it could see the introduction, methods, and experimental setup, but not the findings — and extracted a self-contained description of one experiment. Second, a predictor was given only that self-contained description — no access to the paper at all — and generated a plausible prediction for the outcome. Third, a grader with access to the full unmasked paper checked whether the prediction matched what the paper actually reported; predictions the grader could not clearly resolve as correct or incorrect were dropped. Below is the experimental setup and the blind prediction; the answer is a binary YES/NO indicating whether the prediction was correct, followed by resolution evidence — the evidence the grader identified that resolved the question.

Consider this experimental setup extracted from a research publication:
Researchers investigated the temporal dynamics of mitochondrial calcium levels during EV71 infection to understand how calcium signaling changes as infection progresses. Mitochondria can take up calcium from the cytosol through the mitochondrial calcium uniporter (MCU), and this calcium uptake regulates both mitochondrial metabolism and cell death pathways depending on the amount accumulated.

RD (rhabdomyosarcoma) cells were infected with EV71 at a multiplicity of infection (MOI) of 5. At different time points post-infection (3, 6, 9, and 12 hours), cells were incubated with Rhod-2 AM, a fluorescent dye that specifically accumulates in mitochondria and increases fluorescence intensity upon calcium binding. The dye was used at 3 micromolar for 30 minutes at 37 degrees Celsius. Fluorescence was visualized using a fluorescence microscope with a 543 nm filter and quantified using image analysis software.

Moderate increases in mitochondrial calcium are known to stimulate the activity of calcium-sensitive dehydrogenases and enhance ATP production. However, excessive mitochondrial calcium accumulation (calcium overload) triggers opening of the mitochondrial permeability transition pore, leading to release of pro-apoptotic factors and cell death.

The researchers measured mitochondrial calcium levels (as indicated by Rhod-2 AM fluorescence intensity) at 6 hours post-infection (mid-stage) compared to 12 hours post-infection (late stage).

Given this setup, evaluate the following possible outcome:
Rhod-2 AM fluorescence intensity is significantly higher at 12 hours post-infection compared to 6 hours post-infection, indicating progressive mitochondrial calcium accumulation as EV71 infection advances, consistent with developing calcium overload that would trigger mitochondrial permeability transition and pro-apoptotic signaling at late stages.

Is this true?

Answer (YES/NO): YES